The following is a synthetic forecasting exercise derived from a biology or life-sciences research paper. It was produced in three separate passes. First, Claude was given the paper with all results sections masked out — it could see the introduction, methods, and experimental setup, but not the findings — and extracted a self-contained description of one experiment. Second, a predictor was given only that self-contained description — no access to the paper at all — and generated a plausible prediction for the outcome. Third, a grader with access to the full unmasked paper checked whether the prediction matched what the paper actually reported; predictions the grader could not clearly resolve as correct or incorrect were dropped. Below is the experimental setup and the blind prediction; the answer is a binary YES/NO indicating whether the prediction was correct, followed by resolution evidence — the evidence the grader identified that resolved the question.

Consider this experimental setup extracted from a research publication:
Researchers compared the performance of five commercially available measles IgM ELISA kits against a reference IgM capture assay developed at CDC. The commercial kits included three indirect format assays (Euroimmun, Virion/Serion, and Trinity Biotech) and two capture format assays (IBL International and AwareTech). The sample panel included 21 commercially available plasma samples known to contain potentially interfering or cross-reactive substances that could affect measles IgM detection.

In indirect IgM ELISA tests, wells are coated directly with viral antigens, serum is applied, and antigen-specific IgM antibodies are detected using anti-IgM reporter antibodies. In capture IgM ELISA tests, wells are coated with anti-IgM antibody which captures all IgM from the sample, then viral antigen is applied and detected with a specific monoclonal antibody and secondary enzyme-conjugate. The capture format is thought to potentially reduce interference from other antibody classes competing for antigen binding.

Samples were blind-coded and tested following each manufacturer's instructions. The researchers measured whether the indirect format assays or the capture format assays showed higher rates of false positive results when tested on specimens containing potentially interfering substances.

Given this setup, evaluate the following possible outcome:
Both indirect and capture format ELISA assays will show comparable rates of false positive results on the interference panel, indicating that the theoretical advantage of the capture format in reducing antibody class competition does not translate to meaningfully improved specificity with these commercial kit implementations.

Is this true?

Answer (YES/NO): YES